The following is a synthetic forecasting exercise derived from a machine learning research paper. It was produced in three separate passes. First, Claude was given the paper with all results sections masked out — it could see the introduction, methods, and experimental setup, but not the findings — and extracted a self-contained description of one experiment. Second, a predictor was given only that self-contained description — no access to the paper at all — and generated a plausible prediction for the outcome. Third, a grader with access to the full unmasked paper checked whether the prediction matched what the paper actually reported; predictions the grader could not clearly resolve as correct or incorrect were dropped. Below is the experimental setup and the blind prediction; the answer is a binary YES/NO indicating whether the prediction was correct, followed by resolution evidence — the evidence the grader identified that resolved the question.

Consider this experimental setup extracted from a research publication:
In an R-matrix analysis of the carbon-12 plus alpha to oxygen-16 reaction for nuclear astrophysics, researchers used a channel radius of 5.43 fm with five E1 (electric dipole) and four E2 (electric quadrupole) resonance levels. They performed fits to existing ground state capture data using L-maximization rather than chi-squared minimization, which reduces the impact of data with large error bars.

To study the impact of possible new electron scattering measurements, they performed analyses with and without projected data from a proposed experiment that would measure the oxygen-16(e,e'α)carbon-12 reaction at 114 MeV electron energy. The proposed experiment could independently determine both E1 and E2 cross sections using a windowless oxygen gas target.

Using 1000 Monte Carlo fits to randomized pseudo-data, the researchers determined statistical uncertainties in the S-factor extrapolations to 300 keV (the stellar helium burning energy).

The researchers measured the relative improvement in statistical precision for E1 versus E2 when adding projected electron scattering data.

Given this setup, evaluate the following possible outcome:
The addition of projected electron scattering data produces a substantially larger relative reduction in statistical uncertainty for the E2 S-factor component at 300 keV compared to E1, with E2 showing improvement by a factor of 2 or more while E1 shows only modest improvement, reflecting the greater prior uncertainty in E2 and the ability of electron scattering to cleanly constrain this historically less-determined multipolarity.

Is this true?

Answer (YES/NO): YES